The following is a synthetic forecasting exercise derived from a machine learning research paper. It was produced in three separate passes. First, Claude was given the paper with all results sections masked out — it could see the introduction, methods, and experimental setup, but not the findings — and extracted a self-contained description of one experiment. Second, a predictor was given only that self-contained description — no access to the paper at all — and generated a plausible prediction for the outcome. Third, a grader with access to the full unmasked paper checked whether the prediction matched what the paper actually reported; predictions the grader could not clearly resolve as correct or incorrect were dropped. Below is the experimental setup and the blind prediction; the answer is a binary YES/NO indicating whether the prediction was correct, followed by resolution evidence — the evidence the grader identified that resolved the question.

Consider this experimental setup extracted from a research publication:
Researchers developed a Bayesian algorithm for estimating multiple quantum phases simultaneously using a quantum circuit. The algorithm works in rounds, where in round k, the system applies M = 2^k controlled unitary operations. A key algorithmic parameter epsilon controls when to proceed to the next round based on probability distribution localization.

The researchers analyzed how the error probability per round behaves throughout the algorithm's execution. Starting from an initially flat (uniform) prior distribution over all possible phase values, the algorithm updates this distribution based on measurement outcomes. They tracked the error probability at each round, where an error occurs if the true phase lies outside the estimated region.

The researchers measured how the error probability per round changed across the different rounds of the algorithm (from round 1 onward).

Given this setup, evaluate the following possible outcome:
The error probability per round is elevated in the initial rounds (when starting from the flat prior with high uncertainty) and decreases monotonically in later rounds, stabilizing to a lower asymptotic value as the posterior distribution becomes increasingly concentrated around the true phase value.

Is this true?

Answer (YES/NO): NO